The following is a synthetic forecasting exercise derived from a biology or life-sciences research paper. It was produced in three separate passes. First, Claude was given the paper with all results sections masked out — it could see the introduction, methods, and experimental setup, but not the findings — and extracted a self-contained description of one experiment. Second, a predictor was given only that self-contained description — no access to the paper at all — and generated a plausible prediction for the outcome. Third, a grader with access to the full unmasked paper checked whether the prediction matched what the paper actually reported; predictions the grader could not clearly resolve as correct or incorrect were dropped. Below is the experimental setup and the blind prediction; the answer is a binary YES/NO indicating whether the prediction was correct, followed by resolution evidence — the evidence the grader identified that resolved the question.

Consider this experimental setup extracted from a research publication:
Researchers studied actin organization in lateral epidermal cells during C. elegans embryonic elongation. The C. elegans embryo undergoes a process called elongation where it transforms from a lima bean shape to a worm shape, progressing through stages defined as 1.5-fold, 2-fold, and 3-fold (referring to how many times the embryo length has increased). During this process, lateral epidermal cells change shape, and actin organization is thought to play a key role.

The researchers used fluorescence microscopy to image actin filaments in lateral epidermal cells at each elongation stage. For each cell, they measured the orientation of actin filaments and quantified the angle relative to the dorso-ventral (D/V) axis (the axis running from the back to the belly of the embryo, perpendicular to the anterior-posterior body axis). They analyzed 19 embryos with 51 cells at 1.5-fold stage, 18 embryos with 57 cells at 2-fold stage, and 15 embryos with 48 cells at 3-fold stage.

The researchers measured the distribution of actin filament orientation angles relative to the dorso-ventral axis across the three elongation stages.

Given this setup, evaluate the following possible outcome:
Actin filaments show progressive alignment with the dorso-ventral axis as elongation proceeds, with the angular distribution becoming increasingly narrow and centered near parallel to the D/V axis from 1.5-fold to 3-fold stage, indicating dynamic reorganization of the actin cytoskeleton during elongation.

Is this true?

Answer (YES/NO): YES